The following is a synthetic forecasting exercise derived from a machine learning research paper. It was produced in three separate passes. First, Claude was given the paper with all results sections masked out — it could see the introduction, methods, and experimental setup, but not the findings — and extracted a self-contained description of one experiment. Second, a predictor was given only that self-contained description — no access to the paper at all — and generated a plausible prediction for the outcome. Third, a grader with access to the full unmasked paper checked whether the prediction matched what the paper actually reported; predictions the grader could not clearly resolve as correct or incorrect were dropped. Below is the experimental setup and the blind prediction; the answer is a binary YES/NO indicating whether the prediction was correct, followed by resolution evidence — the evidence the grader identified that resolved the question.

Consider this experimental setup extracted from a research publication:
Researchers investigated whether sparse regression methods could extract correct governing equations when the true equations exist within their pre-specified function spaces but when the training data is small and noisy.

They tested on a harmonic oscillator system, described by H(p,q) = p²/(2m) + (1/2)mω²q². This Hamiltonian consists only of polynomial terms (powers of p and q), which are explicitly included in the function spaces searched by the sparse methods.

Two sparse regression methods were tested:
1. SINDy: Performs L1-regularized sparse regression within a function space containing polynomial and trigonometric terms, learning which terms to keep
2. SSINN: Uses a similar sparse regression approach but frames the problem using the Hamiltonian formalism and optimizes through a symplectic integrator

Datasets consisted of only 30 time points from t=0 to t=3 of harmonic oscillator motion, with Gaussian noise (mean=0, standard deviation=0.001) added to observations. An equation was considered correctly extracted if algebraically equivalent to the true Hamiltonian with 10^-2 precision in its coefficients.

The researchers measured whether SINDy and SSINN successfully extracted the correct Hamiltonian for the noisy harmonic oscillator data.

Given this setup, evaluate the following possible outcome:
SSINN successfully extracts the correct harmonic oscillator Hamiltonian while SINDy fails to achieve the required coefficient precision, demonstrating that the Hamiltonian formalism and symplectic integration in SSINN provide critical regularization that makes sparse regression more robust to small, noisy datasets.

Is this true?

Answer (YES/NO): NO